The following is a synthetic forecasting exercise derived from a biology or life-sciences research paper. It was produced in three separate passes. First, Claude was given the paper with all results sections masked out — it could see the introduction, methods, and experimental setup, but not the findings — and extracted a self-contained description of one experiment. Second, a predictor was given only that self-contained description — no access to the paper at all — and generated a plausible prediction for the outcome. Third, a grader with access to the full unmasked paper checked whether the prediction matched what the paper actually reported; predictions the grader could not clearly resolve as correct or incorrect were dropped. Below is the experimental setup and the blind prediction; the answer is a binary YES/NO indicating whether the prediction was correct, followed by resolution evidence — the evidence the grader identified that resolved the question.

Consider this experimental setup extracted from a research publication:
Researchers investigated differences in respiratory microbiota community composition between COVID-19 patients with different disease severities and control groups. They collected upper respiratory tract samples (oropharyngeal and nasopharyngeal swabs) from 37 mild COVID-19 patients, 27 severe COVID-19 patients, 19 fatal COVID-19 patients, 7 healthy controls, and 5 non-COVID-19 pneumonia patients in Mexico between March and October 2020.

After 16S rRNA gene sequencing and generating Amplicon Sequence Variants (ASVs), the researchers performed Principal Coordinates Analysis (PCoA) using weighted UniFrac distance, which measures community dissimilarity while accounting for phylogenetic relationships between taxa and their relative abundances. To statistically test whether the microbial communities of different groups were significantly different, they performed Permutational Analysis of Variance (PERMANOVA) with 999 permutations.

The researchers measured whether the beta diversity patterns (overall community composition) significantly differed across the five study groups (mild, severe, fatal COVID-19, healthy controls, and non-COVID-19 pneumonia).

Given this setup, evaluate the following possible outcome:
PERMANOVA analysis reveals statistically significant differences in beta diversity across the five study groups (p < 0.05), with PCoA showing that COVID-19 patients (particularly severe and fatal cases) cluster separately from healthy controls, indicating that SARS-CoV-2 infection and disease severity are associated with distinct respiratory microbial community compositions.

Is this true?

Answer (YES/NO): YES